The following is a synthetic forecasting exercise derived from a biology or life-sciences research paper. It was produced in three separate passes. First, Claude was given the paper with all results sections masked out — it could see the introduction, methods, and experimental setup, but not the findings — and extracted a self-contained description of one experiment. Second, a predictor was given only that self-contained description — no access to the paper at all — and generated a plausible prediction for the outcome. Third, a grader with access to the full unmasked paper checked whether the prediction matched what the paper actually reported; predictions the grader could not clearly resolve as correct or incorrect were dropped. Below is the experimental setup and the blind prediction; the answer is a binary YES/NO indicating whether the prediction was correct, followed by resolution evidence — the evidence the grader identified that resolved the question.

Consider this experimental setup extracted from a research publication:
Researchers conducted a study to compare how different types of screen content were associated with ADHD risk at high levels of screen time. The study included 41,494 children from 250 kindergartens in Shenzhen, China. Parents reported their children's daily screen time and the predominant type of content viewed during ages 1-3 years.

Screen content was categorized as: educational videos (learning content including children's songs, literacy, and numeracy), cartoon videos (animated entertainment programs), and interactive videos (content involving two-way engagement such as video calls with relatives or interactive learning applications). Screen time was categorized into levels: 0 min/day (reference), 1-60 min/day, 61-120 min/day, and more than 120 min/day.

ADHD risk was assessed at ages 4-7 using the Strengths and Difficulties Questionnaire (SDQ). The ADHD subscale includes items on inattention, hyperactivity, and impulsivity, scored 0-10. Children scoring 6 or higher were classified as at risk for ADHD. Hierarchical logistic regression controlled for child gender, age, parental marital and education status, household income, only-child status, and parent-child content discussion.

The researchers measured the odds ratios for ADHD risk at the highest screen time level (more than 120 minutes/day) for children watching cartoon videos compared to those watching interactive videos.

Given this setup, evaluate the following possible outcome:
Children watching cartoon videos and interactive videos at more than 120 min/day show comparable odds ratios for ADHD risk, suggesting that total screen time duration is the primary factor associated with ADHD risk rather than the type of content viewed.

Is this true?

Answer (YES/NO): NO